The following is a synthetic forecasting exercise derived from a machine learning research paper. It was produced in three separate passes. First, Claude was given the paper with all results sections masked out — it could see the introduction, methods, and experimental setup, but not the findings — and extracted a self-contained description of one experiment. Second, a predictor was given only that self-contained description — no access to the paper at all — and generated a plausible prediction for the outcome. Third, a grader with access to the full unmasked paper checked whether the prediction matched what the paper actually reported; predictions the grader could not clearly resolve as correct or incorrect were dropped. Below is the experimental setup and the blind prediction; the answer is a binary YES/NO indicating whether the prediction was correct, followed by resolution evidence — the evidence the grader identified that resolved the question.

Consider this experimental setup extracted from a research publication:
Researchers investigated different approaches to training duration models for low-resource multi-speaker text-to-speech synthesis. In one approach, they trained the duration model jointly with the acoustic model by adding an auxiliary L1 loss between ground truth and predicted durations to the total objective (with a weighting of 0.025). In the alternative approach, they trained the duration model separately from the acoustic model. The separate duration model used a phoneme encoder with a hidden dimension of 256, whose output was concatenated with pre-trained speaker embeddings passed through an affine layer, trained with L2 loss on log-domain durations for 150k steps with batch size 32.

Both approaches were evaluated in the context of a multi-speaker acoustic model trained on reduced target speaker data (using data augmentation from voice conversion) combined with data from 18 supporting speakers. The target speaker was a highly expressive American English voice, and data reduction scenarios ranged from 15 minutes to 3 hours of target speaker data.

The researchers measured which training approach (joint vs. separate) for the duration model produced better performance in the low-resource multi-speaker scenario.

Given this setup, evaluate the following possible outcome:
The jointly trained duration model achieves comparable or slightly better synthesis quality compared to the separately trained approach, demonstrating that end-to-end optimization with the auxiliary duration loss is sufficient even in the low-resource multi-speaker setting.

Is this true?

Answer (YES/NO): NO